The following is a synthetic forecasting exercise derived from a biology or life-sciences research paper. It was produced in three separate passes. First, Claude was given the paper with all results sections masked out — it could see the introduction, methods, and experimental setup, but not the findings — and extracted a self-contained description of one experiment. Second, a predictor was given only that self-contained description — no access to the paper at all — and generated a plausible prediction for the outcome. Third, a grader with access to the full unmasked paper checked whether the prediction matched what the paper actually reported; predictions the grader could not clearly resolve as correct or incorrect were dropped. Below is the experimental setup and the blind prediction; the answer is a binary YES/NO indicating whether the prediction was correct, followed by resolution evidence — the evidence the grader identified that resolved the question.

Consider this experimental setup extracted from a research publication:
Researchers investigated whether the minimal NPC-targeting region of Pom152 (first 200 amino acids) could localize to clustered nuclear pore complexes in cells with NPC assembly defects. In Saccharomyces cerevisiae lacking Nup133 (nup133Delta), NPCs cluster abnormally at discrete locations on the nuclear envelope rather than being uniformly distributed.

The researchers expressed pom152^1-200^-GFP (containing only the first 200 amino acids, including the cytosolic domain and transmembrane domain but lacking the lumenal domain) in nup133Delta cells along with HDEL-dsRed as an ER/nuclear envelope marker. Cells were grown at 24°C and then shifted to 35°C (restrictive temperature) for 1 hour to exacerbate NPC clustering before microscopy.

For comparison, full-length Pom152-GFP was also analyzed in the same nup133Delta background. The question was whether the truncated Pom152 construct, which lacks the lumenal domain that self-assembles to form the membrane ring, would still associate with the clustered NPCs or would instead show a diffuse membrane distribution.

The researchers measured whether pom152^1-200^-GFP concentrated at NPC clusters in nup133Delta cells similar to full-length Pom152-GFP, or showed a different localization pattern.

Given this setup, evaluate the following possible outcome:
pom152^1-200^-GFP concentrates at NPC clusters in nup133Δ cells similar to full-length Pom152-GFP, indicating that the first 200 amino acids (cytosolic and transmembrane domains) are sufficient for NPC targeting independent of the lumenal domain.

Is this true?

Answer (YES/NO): YES